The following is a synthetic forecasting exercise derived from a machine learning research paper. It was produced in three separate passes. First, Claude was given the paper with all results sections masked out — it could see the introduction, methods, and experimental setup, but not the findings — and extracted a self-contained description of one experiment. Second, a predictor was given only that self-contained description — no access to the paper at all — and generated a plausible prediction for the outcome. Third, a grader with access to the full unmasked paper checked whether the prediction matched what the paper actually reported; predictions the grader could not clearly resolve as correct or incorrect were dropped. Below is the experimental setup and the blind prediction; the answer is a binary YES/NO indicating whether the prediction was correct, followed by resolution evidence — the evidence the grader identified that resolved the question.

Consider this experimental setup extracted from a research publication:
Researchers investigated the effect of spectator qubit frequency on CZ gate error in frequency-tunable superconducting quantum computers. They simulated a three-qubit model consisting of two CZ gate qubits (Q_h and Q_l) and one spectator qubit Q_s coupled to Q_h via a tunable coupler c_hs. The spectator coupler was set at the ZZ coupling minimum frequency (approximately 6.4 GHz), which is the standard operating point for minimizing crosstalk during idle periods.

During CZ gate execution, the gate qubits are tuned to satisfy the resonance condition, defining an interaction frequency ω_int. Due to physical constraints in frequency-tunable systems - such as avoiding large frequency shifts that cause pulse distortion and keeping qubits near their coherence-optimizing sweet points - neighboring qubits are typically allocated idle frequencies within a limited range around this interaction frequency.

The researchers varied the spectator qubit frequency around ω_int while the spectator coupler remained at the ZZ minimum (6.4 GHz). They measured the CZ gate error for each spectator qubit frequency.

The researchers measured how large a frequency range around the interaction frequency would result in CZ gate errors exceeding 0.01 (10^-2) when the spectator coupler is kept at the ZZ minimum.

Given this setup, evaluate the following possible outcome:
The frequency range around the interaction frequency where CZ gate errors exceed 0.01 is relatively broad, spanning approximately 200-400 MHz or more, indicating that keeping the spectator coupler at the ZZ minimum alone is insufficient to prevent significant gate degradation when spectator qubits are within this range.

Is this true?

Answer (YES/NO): NO